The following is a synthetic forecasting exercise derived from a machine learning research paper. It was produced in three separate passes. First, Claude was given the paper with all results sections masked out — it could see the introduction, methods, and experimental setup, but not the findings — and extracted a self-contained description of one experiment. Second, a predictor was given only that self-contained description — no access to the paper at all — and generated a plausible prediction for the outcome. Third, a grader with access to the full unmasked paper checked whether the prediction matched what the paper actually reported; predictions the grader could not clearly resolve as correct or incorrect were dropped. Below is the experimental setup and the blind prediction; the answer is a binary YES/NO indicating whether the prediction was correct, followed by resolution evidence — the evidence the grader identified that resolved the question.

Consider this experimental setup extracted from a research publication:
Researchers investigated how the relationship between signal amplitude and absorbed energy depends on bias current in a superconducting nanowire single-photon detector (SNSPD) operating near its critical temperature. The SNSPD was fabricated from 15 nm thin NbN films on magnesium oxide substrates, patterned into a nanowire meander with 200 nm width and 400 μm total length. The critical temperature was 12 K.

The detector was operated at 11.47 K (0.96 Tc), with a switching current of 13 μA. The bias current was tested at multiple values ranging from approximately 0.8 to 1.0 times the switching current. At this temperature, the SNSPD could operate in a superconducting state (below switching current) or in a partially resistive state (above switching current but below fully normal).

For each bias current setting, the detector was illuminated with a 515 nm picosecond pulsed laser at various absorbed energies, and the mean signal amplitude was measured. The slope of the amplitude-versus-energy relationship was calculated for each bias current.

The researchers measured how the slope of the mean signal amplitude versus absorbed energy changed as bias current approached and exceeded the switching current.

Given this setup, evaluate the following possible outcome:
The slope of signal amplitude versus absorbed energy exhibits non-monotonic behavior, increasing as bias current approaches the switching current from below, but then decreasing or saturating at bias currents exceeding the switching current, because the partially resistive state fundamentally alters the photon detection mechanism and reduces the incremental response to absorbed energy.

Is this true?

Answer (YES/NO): YES